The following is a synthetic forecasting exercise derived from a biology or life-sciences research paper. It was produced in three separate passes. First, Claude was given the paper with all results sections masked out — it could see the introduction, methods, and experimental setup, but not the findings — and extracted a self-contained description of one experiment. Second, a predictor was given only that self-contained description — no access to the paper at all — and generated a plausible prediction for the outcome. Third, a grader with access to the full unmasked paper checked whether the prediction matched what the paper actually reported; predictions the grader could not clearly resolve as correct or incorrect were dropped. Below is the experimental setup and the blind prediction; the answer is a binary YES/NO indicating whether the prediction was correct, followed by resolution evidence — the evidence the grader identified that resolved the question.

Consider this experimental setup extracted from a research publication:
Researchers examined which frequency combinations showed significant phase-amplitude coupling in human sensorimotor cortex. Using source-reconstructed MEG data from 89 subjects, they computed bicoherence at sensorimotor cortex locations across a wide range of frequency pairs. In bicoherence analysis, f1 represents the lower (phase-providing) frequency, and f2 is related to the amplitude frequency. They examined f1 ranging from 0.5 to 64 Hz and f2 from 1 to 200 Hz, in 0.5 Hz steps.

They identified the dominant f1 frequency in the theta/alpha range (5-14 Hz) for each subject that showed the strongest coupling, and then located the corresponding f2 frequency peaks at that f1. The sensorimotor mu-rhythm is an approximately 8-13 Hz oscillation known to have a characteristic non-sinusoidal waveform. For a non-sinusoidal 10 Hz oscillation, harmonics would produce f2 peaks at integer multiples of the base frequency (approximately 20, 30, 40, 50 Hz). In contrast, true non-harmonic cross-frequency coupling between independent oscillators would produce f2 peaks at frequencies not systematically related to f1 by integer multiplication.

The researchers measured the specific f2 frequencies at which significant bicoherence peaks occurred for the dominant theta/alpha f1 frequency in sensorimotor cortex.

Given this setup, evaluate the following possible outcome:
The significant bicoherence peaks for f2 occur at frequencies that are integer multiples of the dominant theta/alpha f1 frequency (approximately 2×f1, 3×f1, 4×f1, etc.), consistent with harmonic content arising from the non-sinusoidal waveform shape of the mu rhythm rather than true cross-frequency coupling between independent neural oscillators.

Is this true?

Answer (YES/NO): YES